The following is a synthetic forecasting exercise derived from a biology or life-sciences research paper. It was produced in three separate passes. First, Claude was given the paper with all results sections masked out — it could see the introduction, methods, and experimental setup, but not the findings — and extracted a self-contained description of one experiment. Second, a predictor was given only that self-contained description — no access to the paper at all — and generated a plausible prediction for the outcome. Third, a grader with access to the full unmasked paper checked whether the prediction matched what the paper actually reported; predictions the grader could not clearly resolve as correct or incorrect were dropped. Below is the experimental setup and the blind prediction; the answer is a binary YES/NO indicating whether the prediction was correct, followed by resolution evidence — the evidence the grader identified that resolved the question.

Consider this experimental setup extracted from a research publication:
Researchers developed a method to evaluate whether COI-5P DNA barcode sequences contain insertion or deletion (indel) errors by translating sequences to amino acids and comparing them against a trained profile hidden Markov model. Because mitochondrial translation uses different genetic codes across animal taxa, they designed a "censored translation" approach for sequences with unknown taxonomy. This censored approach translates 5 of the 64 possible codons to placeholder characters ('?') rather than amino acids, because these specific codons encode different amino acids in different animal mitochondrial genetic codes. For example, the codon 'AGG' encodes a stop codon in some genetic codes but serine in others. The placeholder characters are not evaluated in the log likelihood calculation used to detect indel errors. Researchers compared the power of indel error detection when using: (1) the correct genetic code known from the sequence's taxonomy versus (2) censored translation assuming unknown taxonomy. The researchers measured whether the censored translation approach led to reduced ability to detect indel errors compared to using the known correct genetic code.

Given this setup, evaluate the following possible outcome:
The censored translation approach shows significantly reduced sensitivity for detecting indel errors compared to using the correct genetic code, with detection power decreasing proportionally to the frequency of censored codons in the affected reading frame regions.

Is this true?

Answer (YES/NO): NO